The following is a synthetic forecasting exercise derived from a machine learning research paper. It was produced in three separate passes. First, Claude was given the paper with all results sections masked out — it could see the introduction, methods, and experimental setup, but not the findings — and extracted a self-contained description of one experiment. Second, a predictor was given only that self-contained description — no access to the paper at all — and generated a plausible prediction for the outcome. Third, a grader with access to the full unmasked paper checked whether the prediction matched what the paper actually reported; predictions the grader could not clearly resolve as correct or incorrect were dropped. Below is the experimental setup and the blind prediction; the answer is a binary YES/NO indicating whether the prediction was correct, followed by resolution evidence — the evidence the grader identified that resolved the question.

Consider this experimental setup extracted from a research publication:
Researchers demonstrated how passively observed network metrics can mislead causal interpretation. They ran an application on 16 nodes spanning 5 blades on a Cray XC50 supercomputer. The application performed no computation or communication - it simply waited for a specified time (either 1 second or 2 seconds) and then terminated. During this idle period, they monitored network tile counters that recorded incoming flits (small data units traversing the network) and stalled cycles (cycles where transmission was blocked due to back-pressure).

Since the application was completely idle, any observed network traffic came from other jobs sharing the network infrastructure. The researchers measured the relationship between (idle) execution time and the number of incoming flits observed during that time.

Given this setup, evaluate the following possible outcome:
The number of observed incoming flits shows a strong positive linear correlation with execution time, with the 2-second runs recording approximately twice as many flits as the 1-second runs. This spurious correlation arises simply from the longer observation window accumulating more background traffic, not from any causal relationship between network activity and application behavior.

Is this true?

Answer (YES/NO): NO